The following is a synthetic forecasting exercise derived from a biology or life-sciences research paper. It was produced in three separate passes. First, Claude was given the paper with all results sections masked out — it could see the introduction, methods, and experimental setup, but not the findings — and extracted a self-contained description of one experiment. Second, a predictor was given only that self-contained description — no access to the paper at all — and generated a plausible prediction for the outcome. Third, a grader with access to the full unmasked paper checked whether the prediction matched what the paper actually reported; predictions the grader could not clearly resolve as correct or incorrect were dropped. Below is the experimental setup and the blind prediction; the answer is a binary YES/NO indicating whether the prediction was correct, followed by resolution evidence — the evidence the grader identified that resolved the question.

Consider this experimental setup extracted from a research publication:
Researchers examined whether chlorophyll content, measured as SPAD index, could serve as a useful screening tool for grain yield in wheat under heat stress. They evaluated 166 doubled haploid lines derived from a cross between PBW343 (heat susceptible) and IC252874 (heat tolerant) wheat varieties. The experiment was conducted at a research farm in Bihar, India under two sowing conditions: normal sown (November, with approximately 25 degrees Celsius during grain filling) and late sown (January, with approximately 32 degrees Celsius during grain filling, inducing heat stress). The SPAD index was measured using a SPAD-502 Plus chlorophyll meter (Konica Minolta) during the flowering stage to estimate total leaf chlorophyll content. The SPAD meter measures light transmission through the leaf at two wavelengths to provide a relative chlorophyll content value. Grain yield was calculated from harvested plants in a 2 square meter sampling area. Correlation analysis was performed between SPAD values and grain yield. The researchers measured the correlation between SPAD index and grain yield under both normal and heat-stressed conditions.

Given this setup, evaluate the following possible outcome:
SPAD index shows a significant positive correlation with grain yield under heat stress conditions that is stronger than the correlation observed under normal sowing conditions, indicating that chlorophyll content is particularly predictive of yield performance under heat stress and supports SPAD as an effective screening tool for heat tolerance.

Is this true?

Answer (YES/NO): NO